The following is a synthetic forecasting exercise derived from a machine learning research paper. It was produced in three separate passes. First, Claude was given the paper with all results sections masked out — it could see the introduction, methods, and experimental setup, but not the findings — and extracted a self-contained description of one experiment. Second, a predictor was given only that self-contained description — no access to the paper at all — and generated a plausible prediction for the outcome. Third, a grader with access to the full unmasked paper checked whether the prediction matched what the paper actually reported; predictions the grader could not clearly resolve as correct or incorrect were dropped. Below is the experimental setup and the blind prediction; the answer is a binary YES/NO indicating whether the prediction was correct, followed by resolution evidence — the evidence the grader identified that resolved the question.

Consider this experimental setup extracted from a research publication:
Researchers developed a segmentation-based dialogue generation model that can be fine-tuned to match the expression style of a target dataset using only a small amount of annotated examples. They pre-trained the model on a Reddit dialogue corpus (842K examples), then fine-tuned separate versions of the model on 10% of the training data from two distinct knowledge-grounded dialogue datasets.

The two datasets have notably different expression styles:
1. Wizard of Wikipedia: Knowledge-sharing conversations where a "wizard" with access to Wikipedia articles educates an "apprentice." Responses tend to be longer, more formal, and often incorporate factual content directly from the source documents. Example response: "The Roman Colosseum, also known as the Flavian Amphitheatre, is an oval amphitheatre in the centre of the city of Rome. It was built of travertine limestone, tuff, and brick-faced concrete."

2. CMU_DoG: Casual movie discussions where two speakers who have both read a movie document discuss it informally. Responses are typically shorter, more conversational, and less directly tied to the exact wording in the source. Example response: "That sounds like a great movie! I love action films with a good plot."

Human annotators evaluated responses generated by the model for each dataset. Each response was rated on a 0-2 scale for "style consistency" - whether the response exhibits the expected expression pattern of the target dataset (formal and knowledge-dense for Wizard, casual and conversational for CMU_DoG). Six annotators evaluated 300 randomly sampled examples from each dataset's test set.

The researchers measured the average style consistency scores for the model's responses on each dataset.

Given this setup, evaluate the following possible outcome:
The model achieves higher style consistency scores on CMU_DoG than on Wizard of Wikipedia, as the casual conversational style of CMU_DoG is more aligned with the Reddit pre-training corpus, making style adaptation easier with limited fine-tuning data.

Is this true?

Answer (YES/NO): NO